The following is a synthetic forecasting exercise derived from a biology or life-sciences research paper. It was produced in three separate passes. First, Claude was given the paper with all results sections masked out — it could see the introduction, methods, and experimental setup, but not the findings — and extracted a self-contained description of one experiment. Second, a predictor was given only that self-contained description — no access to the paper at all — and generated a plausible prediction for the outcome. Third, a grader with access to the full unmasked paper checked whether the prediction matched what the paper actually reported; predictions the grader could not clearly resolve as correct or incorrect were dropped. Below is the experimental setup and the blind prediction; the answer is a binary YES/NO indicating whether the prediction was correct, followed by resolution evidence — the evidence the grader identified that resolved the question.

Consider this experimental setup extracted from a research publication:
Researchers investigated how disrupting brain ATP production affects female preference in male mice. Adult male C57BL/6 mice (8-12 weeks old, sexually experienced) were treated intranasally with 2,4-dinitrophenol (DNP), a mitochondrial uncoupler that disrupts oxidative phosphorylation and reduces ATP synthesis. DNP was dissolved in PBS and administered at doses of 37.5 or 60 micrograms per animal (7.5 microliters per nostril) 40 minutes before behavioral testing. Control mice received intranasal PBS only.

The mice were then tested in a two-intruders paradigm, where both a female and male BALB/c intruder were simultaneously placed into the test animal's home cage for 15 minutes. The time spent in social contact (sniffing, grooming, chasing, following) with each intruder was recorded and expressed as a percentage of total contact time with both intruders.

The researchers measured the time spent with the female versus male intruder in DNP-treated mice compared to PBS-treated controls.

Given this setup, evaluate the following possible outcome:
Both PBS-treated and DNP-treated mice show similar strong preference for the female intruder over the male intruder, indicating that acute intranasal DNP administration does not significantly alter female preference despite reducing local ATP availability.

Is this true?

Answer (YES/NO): NO